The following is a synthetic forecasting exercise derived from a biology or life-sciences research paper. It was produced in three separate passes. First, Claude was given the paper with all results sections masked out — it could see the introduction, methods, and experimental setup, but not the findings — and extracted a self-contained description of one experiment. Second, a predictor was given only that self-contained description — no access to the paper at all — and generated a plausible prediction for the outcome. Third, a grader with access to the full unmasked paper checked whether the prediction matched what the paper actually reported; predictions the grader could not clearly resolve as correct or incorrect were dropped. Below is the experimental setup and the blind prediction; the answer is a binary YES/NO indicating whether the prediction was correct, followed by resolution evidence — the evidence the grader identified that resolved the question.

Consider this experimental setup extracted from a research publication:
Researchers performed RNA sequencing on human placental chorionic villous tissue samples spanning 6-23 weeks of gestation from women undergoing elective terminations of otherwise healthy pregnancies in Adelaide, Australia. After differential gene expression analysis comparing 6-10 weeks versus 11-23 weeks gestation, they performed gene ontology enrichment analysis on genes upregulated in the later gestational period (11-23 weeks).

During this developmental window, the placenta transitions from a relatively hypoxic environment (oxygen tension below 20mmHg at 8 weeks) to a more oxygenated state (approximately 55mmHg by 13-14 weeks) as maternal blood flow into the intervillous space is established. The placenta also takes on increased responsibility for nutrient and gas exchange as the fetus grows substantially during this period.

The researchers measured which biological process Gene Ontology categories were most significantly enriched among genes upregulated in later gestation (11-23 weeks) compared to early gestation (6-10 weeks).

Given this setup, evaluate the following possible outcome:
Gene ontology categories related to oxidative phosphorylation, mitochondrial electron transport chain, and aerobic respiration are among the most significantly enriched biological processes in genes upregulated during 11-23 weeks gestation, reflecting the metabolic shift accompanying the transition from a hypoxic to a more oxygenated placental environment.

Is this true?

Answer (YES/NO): NO